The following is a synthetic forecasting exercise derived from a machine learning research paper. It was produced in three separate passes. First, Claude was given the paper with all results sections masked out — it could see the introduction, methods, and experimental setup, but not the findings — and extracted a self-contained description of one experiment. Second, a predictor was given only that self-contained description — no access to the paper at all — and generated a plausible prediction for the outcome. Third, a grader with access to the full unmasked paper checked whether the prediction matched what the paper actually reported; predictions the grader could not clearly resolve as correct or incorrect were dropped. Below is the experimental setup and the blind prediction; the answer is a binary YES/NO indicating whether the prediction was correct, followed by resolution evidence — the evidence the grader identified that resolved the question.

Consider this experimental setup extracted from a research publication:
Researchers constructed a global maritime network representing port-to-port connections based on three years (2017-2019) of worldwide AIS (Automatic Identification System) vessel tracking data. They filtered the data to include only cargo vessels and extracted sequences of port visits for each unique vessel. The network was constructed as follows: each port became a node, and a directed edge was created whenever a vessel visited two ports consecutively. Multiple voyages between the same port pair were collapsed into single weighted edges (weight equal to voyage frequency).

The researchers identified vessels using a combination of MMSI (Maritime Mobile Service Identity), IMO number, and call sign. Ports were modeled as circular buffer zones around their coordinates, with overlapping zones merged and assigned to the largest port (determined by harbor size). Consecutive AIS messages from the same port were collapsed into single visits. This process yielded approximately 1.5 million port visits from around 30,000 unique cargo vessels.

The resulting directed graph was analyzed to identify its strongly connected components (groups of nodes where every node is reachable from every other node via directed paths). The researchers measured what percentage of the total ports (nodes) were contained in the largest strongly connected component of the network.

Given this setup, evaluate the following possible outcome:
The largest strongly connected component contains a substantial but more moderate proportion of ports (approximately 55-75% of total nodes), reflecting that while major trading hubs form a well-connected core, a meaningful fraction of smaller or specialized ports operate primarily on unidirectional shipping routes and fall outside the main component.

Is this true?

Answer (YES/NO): NO